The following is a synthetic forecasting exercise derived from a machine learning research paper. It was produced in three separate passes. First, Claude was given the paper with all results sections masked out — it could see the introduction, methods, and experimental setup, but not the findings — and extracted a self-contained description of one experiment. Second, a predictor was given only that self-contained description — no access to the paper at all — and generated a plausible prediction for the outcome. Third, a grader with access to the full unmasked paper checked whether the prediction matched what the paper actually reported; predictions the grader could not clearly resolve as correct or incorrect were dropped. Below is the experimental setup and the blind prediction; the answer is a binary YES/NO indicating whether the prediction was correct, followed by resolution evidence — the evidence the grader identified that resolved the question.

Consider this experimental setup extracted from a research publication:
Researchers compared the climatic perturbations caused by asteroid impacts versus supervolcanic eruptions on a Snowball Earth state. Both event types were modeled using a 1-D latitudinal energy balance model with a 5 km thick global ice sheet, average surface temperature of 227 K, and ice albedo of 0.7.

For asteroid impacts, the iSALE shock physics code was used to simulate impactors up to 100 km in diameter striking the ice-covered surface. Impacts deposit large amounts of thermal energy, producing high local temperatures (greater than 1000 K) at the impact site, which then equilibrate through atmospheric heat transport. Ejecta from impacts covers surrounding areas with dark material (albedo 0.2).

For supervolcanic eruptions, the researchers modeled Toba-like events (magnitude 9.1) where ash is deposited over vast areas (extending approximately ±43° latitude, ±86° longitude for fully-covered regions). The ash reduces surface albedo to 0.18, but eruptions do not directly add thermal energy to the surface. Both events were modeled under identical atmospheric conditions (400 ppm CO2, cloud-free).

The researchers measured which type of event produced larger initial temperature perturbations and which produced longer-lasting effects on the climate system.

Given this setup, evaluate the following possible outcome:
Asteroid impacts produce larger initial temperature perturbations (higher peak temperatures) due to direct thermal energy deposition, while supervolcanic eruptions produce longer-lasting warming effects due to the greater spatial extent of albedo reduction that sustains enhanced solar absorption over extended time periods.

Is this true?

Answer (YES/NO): YES